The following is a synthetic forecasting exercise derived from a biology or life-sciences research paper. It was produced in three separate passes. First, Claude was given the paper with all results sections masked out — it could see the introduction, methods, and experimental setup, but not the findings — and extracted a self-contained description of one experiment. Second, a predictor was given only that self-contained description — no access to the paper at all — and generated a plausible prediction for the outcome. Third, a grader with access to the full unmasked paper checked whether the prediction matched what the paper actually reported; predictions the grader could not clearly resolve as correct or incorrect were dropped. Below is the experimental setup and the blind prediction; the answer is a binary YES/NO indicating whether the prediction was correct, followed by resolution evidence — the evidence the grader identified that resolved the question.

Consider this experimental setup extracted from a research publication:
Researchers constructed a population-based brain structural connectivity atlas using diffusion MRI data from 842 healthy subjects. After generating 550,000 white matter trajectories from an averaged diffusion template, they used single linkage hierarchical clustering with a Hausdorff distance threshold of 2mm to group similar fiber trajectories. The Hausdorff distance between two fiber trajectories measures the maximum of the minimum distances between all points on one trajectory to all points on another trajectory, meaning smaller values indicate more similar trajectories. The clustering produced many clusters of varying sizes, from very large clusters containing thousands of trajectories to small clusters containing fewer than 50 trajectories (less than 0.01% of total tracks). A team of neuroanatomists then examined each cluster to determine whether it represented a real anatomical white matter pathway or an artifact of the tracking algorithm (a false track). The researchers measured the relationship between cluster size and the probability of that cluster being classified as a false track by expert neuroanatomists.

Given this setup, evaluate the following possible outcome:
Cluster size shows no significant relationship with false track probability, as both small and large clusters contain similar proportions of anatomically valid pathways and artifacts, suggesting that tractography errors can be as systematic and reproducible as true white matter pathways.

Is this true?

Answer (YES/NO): NO